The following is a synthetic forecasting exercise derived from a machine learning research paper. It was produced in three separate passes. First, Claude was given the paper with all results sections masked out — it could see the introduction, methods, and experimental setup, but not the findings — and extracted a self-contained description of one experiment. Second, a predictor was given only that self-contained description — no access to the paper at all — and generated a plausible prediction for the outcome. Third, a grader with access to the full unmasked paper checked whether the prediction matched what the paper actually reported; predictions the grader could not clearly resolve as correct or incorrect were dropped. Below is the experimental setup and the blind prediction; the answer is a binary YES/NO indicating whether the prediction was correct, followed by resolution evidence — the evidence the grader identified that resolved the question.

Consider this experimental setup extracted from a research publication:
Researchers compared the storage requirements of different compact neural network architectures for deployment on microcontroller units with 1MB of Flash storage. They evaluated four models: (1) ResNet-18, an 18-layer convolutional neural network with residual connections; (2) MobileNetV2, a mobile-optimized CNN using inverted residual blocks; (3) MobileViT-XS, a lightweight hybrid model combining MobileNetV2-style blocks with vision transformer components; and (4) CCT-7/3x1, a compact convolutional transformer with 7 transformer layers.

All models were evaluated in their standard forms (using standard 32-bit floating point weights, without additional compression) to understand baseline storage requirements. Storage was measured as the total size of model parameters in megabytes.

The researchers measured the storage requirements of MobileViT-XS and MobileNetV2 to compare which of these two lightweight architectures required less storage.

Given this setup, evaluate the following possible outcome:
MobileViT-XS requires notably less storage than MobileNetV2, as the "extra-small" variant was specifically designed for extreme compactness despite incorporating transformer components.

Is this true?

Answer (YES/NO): YES